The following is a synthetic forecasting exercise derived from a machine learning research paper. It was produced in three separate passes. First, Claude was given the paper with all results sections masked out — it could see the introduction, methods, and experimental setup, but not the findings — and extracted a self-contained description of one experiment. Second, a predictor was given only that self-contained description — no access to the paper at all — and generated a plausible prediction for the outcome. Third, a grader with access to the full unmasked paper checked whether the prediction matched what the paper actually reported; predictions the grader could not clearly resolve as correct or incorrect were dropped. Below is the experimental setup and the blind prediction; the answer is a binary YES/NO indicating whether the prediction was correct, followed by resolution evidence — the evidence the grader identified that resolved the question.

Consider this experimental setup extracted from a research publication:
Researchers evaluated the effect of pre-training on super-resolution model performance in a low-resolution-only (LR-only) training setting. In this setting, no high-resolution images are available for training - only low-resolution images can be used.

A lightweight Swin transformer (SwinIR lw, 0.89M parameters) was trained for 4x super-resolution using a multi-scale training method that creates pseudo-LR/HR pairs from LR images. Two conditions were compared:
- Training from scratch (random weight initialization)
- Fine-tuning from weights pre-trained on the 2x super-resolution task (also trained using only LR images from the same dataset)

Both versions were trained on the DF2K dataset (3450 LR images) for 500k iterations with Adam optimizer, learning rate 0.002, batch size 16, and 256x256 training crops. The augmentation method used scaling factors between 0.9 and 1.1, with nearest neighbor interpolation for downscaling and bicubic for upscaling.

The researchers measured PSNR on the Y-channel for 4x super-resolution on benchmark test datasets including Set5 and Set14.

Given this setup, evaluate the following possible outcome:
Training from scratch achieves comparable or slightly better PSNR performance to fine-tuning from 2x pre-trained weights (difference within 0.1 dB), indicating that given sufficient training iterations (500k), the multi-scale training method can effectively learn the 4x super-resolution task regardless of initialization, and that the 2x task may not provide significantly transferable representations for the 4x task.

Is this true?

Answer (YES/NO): NO